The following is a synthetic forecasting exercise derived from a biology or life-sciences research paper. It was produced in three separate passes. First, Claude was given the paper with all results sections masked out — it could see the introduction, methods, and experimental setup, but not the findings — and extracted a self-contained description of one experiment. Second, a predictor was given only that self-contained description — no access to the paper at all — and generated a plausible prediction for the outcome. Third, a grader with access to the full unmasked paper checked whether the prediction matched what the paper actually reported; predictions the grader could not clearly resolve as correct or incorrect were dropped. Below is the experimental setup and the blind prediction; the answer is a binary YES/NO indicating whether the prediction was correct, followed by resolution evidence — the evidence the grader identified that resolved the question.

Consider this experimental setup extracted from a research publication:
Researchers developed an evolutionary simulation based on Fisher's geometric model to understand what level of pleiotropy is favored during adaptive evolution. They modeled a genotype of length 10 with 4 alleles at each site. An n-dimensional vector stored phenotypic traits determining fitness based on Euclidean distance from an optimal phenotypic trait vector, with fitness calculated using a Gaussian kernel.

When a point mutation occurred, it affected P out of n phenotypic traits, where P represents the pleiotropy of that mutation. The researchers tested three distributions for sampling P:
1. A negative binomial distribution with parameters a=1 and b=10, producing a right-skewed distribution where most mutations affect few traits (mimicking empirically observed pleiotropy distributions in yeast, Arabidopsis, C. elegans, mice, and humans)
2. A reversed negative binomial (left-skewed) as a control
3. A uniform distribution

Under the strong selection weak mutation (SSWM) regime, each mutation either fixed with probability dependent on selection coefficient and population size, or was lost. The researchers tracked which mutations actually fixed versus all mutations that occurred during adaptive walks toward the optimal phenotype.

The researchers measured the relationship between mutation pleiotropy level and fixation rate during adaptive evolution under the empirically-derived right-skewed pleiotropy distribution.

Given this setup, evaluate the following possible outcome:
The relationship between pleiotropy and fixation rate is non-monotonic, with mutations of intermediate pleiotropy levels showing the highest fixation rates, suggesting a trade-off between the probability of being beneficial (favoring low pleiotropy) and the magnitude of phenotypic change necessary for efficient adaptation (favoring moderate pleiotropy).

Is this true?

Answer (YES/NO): YES